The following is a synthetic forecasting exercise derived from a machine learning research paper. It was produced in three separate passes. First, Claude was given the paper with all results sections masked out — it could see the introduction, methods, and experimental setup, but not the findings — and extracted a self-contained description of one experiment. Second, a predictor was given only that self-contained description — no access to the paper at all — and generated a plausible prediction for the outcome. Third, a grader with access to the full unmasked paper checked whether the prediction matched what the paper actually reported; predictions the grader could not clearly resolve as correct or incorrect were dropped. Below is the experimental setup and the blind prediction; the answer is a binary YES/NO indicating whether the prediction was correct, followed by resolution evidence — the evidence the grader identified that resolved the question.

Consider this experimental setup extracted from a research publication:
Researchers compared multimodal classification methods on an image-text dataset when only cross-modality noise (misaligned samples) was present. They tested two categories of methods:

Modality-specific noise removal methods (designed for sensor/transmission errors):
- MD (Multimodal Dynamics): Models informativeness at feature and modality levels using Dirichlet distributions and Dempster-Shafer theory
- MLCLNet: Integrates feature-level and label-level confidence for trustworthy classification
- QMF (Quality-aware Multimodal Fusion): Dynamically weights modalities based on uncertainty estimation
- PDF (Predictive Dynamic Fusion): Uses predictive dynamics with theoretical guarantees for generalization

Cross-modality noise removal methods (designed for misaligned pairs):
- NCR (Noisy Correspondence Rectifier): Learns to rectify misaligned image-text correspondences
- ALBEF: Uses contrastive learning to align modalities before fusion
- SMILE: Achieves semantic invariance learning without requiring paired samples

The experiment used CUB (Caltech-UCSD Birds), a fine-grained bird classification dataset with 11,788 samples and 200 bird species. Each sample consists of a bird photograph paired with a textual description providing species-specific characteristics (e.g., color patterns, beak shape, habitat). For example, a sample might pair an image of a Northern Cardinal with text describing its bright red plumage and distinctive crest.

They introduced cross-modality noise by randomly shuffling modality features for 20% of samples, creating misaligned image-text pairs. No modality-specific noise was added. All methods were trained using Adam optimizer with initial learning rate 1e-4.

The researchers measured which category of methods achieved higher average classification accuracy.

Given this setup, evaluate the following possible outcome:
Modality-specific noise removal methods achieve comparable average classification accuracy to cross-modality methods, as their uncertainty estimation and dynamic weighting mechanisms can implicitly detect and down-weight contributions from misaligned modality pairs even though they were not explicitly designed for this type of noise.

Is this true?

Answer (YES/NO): YES